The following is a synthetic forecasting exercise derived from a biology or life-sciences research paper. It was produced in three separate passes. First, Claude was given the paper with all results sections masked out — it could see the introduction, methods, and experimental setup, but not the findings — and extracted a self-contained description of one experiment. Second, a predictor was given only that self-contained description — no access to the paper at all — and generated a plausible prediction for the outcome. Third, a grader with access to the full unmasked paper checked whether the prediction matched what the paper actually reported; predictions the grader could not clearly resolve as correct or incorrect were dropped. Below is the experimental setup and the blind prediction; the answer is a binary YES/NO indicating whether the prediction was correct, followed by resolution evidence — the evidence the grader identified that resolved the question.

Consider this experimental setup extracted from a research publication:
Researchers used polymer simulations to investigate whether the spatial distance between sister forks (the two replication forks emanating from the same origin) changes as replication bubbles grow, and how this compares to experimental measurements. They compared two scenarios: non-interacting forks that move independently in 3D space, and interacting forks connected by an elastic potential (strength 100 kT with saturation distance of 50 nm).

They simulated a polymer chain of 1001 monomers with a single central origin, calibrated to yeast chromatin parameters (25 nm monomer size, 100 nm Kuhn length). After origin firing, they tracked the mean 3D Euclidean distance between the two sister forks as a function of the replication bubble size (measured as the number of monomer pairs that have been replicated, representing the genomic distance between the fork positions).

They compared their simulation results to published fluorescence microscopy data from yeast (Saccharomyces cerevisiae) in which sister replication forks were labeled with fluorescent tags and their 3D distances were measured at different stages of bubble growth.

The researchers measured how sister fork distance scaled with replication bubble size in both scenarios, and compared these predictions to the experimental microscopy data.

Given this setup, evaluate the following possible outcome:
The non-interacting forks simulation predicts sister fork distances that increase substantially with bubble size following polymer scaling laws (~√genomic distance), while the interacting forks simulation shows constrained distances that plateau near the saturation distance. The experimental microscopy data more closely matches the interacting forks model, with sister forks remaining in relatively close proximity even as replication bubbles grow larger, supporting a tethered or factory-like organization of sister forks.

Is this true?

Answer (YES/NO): NO